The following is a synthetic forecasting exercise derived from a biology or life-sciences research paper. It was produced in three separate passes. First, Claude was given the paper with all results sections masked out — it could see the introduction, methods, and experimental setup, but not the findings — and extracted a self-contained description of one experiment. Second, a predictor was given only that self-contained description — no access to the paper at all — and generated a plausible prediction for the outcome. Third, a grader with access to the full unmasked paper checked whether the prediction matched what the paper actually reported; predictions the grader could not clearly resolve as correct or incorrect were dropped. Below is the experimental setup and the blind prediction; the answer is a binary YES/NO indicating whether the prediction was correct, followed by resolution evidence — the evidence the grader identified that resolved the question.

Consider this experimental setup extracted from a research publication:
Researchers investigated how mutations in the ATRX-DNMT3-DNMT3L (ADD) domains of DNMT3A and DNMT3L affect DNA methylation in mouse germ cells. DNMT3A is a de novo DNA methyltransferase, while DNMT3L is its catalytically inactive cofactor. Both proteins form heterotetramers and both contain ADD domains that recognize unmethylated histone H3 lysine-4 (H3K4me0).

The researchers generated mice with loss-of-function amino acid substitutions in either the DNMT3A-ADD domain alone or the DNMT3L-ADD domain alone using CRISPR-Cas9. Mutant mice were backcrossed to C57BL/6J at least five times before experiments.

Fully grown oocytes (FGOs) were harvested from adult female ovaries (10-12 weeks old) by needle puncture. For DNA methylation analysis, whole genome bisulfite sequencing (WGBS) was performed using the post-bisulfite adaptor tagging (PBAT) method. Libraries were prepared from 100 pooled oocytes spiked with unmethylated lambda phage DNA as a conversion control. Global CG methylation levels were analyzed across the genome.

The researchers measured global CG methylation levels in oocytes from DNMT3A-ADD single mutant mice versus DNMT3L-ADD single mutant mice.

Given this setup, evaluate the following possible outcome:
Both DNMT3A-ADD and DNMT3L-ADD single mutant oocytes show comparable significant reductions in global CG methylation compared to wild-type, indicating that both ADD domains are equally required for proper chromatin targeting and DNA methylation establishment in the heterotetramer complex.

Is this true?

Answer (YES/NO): NO